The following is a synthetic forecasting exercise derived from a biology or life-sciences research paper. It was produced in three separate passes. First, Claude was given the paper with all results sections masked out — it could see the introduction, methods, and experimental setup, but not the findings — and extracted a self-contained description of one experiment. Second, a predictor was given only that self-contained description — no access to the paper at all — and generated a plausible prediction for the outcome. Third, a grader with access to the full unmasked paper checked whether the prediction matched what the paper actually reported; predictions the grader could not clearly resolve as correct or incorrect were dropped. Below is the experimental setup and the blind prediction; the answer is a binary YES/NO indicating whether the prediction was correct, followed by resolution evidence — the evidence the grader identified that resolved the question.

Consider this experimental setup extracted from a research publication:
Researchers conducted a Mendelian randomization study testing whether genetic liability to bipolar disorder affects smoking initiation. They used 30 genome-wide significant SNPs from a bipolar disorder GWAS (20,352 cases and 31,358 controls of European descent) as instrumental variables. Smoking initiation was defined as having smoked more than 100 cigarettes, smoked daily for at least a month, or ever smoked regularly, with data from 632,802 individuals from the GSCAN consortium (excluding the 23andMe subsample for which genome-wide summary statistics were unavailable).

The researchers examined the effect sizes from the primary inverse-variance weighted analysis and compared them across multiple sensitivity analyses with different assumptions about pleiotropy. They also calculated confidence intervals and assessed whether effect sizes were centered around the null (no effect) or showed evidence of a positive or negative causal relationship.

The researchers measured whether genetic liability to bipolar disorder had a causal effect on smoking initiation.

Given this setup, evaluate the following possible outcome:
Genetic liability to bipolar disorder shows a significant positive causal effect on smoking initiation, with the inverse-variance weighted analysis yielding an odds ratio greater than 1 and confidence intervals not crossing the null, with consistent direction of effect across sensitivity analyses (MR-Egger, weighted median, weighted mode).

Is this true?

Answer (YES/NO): NO